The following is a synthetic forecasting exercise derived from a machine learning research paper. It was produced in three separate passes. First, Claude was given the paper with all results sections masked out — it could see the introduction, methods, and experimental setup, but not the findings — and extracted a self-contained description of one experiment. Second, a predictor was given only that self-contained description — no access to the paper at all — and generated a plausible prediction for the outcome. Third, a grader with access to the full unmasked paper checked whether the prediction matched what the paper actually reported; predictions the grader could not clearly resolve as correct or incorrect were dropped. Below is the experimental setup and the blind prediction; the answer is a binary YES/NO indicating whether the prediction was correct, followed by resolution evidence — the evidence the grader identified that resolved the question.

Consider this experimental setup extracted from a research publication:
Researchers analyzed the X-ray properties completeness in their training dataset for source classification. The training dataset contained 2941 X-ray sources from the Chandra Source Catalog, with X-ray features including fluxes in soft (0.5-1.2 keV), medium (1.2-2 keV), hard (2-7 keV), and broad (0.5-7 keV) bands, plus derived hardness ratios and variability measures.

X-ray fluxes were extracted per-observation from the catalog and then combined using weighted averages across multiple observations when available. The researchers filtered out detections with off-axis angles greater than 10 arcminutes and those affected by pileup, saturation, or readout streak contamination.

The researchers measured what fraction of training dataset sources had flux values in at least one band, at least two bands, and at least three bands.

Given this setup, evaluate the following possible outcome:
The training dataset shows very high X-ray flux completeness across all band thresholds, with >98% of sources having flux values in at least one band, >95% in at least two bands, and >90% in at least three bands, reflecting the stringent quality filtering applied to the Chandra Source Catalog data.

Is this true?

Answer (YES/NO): YES